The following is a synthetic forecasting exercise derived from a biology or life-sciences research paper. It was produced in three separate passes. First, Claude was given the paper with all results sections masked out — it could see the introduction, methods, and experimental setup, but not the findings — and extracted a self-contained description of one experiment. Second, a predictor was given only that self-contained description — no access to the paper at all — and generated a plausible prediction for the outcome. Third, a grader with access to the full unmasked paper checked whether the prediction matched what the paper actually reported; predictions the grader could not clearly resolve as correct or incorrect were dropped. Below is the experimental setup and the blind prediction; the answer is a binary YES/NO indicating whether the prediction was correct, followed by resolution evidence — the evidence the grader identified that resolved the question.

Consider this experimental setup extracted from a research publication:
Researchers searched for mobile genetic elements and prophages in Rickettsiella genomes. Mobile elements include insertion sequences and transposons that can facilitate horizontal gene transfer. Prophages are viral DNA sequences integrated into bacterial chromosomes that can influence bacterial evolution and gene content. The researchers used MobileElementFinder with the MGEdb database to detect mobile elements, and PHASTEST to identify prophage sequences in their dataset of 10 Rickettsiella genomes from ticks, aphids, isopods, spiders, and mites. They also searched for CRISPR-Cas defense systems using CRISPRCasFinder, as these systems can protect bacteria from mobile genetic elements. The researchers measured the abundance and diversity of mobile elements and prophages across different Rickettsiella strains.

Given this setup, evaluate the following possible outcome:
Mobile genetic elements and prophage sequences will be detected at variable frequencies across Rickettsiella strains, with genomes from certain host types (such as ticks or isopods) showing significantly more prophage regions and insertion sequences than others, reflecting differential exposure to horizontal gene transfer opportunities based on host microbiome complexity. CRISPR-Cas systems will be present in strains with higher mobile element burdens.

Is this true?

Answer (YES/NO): NO